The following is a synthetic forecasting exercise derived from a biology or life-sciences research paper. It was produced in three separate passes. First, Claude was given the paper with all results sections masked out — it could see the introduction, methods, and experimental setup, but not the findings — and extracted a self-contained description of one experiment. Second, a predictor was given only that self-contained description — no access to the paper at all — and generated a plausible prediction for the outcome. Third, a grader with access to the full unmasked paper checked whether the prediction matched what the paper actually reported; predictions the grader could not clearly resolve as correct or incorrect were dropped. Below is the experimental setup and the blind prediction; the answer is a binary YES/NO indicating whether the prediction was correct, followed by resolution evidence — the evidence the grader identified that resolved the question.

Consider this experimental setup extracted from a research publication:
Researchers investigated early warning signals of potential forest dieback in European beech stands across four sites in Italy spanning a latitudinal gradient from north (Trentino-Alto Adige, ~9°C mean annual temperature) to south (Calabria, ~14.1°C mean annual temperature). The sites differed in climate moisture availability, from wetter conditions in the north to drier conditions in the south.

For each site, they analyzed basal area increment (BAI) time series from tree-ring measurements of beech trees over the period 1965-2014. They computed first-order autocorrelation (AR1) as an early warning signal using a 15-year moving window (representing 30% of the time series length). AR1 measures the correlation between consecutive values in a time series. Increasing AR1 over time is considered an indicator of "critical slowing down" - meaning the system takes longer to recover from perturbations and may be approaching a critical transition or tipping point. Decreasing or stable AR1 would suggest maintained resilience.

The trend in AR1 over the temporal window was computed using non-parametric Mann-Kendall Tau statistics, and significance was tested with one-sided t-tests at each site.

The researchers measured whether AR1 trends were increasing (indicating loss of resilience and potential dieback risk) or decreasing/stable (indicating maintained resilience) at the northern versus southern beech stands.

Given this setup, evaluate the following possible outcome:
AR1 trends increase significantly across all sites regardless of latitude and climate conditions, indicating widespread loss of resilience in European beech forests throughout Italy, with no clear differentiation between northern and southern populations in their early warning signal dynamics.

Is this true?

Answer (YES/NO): NO